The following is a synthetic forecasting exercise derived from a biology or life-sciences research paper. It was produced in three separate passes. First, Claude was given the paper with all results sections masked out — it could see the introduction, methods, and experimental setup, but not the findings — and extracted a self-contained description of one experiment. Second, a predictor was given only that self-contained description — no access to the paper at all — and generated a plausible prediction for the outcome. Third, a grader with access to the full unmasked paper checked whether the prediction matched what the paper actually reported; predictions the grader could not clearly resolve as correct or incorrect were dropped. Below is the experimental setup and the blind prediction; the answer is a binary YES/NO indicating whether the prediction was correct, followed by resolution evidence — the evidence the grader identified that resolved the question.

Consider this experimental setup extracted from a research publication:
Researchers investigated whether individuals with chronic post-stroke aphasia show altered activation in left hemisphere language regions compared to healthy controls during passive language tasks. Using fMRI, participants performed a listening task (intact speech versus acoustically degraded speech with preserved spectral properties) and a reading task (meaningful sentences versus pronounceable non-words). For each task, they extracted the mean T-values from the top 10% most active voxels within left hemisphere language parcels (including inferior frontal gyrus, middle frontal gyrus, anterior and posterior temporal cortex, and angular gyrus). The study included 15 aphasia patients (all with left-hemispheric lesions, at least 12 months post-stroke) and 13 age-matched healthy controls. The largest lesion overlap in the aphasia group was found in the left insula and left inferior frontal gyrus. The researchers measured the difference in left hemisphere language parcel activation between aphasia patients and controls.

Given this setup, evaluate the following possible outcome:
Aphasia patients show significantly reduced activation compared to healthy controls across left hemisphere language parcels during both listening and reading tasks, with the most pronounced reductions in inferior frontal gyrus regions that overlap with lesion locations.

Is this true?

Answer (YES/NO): NO